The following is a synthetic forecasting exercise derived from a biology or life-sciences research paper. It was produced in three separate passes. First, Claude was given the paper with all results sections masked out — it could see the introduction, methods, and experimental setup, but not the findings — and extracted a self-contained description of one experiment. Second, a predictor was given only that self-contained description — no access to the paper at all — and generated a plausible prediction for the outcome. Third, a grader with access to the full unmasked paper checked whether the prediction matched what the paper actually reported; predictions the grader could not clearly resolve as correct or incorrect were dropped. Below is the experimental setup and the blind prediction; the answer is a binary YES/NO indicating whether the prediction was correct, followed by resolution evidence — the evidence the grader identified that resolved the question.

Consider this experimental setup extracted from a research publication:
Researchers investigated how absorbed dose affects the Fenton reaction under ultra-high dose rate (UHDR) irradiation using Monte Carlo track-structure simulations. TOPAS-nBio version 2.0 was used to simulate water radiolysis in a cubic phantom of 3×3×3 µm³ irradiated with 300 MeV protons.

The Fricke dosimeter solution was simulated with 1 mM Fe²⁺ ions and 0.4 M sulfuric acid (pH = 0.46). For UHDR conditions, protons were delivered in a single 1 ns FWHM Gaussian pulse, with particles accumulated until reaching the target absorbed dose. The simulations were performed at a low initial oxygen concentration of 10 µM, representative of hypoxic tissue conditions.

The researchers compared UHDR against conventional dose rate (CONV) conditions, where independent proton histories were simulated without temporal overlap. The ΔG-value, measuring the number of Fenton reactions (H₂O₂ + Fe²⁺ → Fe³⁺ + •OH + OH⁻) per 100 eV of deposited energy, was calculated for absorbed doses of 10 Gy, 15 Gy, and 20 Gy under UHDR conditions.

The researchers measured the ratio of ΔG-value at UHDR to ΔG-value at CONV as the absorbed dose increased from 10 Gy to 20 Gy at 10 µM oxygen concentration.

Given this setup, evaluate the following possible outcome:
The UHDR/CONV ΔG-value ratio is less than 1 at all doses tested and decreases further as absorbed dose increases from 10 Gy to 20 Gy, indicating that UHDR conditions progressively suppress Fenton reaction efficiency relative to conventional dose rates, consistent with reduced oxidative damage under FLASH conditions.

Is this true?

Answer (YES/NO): YES